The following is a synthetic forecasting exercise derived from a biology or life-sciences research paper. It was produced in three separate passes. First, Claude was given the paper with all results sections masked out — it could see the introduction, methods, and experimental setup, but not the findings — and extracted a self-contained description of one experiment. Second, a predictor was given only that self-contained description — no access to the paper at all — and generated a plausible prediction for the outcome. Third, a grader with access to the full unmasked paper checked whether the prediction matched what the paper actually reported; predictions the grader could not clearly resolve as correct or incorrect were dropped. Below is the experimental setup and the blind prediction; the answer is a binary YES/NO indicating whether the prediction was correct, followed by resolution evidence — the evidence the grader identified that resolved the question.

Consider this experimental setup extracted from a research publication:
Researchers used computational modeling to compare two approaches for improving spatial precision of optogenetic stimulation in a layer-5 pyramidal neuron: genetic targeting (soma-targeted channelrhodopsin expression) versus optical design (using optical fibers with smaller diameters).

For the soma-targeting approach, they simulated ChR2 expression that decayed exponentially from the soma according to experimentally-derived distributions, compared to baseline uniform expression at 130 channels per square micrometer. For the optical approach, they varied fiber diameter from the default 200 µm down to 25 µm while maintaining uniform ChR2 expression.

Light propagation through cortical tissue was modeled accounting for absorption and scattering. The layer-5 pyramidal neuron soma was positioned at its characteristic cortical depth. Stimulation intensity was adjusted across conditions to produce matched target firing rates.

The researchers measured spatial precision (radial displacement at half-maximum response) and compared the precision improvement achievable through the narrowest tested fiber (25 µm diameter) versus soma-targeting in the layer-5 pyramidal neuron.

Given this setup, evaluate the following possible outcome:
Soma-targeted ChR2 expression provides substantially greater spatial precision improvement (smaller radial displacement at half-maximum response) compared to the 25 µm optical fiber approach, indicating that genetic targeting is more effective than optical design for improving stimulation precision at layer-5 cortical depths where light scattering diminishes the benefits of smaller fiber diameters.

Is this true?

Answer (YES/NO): NO